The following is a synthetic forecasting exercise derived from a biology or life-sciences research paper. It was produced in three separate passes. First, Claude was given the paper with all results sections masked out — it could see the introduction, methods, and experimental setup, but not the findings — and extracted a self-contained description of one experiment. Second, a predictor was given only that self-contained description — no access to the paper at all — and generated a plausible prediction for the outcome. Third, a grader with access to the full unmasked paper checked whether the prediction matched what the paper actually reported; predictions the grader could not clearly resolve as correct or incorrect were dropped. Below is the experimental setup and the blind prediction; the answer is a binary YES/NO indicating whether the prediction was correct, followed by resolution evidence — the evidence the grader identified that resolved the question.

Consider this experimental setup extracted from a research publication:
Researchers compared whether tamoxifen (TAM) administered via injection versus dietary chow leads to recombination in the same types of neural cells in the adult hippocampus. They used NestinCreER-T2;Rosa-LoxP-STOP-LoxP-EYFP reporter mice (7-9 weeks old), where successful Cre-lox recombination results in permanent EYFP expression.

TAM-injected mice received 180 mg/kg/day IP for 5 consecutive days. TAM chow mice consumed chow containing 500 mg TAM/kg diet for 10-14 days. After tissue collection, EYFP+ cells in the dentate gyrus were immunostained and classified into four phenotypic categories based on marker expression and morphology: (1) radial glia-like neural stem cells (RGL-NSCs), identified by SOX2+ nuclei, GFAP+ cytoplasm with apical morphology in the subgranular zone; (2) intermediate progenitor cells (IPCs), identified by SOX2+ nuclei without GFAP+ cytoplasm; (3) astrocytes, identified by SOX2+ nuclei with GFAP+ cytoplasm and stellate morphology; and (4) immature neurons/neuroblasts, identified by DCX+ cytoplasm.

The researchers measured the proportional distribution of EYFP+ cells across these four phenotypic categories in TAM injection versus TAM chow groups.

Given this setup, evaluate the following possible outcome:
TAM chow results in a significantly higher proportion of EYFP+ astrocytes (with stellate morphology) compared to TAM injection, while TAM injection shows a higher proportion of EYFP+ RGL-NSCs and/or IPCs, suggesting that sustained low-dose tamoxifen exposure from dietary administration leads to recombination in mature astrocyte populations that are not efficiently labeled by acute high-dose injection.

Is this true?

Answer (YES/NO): NO